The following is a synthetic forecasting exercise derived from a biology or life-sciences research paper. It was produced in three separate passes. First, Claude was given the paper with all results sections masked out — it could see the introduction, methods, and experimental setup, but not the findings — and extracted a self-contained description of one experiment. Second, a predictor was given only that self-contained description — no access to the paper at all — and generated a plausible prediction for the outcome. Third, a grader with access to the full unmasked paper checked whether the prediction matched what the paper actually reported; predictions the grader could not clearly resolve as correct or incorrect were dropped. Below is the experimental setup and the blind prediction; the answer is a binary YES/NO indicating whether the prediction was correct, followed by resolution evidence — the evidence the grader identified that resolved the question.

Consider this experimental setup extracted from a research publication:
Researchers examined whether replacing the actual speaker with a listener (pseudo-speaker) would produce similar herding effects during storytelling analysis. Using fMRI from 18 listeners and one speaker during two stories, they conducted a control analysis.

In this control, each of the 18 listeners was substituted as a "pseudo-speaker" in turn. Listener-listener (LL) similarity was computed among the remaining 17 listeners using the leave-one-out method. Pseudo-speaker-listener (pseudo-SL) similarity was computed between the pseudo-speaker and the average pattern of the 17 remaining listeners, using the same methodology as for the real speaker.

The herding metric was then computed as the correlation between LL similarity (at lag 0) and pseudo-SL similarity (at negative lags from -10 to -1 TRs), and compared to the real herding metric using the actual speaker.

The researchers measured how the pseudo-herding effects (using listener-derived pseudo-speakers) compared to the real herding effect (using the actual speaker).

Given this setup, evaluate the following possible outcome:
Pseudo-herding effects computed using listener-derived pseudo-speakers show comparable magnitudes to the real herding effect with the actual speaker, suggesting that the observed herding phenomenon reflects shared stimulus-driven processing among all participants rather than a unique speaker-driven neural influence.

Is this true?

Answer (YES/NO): NO